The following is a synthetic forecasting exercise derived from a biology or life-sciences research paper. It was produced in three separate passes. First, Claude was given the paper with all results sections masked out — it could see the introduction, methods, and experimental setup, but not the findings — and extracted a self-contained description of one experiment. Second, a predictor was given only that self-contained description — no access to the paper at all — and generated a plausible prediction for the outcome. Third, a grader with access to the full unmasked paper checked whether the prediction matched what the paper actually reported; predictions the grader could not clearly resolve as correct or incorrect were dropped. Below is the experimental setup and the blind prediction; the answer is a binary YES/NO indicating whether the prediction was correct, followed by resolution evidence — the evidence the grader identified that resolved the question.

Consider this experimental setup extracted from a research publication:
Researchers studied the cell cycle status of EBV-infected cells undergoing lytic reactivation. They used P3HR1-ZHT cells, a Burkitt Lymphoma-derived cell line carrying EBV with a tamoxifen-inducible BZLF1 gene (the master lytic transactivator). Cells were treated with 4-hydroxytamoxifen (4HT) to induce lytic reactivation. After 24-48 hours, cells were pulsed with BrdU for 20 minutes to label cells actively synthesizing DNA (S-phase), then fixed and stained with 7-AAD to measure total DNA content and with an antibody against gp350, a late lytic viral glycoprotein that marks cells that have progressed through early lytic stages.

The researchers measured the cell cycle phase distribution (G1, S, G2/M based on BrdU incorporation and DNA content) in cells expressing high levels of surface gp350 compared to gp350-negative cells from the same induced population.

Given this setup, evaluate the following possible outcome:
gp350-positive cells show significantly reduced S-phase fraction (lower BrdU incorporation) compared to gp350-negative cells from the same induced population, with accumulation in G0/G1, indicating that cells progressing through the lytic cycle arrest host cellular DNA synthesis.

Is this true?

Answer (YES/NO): NO